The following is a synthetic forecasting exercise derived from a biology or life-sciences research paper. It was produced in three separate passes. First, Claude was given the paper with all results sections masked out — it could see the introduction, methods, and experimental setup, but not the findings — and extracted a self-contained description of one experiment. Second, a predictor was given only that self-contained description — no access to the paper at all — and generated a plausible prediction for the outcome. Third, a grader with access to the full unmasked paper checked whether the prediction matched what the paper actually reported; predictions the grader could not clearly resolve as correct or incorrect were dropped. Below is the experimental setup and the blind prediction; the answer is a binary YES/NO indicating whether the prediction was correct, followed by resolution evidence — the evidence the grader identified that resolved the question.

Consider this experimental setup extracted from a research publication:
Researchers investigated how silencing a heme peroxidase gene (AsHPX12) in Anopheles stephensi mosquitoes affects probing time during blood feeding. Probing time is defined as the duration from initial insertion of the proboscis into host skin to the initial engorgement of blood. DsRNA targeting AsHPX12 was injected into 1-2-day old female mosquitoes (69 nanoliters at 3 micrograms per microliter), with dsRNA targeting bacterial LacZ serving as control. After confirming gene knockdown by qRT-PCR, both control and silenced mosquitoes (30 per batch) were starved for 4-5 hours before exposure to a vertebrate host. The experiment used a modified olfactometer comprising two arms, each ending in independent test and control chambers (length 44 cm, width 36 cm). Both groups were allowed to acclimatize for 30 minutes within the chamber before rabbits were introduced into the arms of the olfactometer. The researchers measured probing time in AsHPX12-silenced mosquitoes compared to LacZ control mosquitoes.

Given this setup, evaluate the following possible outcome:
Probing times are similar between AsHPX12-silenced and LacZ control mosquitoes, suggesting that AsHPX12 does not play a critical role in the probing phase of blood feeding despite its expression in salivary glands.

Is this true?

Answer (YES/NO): NO